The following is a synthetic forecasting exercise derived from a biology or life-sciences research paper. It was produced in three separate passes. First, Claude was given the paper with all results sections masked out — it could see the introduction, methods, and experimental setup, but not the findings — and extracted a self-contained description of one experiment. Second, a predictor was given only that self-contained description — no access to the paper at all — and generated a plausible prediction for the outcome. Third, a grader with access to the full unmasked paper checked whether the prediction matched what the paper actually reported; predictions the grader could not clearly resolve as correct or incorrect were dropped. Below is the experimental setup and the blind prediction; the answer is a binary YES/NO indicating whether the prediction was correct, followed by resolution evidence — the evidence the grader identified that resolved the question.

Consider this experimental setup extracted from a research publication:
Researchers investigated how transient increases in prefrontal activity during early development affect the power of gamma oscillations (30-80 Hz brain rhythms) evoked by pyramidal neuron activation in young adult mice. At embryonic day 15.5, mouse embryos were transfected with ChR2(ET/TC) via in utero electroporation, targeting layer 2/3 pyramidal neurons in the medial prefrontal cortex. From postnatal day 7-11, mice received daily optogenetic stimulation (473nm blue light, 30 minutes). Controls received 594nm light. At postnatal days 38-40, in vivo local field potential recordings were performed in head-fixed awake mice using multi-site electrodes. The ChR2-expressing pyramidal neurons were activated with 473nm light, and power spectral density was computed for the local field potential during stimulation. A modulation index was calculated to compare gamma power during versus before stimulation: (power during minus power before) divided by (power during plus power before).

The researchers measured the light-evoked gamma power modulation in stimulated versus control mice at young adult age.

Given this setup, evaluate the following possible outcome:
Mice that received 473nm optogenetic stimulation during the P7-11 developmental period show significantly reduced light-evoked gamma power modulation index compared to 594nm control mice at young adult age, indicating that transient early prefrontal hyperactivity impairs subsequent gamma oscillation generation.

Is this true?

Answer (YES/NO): YES